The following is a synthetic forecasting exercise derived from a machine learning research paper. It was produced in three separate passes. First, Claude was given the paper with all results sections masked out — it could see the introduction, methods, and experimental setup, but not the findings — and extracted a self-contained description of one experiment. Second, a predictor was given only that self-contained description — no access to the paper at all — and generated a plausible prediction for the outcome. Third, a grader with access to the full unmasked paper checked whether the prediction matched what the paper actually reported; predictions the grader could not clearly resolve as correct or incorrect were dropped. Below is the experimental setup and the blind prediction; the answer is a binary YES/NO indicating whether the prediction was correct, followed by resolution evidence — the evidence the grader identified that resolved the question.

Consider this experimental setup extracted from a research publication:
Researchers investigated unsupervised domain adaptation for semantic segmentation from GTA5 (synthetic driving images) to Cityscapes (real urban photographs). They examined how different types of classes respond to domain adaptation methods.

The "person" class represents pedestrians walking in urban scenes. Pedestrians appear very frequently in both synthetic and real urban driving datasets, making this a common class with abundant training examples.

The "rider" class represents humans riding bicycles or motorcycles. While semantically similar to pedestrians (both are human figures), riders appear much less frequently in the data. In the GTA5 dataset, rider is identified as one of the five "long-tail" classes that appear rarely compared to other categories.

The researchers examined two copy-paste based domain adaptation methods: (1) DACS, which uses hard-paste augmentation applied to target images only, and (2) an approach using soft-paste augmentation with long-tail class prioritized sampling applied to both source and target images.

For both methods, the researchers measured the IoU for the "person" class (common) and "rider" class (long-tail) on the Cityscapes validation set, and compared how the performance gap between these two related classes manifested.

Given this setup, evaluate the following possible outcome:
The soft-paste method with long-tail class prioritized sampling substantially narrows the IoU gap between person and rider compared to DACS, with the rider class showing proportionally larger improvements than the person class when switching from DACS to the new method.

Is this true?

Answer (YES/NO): NO